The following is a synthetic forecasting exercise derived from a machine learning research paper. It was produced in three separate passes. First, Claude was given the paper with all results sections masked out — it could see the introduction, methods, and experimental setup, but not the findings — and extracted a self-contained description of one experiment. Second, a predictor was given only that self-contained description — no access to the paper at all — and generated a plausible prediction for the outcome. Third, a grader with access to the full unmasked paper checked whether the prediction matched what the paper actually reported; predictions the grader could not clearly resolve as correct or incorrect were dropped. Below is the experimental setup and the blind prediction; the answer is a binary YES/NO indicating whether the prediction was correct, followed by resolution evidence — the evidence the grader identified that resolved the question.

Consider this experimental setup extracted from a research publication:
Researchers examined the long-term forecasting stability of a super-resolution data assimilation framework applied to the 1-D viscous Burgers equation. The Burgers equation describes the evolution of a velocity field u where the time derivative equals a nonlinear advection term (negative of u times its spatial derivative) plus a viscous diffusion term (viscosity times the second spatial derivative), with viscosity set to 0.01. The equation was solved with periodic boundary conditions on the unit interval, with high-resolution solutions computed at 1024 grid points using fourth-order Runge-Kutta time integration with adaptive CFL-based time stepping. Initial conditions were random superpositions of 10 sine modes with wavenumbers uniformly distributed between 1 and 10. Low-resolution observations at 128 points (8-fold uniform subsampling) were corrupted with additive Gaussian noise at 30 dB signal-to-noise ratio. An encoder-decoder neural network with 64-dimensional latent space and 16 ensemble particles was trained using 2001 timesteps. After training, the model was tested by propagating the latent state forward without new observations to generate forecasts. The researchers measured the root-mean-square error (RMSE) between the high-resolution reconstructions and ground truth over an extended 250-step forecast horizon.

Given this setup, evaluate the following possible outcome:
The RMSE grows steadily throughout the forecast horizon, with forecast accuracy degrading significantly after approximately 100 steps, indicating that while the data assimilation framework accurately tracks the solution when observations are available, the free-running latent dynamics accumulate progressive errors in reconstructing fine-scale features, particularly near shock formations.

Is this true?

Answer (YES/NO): NO